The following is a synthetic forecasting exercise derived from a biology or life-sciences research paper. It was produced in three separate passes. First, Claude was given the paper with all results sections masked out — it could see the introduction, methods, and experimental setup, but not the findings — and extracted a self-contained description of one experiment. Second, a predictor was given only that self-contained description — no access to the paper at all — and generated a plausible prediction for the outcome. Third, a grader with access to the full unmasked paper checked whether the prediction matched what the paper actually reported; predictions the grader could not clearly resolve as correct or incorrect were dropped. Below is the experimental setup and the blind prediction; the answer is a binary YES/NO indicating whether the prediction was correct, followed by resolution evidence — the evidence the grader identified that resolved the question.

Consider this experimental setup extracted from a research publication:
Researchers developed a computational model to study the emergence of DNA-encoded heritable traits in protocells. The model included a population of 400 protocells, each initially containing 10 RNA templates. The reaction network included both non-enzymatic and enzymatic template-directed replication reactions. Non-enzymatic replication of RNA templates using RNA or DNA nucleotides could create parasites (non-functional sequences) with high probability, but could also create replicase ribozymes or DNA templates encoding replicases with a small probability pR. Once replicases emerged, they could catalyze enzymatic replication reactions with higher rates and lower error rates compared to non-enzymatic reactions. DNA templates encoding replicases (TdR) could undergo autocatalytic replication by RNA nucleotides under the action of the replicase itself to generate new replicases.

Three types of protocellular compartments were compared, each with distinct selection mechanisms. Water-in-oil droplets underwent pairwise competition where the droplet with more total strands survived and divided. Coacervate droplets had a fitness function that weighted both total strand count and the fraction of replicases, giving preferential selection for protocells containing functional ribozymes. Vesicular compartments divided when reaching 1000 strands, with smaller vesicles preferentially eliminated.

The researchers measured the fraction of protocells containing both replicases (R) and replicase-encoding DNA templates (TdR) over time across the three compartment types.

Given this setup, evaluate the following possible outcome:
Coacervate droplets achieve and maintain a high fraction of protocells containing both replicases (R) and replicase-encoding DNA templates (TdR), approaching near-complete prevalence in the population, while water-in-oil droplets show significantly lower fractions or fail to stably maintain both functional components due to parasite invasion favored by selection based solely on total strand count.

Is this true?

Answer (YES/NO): NO